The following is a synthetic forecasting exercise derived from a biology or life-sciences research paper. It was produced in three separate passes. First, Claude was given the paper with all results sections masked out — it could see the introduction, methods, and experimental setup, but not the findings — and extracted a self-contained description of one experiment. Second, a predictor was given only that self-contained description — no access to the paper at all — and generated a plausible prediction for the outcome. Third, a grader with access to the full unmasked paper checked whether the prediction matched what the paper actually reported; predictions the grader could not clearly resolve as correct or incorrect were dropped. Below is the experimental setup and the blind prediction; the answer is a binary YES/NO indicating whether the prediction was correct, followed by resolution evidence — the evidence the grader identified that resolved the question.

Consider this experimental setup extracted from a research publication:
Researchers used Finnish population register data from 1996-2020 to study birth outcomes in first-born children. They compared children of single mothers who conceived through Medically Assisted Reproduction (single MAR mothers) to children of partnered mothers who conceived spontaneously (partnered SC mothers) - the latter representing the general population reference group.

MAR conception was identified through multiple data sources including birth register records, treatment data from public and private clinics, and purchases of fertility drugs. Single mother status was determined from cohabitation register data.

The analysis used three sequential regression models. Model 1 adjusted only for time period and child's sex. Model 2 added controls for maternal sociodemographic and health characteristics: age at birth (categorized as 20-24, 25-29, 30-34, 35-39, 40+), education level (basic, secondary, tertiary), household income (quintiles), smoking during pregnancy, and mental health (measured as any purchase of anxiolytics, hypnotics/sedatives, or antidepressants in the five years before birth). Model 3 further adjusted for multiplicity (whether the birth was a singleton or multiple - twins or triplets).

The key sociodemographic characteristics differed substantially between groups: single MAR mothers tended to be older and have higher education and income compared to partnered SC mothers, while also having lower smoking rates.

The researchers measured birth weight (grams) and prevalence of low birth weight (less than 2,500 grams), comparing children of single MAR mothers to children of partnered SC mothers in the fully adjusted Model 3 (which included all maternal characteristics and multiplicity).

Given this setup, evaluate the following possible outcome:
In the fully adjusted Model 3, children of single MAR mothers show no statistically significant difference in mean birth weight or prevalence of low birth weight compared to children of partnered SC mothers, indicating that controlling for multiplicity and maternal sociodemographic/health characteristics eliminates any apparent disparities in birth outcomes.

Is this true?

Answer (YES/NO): YES